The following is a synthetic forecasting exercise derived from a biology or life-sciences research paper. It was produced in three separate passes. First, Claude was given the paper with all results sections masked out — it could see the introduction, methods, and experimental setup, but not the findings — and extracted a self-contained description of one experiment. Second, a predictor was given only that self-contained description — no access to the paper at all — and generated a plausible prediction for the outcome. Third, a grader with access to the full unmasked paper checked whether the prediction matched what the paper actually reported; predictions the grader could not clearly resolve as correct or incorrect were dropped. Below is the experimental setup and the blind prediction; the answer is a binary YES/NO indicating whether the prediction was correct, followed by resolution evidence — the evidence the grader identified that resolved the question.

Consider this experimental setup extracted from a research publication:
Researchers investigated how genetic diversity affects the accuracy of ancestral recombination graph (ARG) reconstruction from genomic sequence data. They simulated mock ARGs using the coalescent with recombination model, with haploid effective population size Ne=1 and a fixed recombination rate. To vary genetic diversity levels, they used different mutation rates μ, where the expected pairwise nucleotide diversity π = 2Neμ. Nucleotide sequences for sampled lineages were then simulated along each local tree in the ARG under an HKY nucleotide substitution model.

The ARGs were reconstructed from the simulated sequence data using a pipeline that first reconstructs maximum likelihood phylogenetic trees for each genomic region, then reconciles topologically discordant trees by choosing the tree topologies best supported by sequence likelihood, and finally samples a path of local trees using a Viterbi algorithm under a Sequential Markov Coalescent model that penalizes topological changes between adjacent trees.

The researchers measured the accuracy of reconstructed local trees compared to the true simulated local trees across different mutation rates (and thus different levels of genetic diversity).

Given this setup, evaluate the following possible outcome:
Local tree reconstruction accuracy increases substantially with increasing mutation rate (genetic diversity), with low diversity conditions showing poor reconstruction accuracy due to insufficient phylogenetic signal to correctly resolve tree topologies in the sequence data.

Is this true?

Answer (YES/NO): YES